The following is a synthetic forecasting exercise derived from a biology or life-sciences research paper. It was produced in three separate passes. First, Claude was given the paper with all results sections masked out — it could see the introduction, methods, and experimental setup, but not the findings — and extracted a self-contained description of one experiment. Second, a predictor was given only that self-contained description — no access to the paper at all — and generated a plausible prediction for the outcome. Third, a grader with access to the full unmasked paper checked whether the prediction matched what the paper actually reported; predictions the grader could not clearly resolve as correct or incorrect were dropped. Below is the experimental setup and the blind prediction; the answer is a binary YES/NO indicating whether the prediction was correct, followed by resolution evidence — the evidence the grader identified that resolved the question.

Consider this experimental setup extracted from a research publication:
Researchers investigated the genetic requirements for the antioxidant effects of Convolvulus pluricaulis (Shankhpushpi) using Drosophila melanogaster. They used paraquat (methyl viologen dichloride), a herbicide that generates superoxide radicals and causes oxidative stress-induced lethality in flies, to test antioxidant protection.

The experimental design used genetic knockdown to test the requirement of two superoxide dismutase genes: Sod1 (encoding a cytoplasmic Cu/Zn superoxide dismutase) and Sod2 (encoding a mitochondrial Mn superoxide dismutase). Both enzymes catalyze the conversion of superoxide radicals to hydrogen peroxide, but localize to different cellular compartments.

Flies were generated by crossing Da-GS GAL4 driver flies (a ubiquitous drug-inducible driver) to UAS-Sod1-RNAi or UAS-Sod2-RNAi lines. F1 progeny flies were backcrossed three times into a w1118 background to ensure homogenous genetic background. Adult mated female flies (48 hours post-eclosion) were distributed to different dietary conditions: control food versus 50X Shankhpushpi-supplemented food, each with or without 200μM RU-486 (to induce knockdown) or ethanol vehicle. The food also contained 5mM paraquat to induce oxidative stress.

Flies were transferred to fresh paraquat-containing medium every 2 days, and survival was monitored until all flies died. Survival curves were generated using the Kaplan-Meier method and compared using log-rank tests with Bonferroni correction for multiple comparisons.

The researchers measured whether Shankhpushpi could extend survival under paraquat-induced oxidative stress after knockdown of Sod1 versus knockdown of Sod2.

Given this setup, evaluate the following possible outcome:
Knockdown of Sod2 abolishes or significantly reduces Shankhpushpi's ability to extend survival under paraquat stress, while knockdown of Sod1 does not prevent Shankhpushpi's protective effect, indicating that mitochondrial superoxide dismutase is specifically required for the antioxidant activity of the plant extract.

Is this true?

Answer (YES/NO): NO